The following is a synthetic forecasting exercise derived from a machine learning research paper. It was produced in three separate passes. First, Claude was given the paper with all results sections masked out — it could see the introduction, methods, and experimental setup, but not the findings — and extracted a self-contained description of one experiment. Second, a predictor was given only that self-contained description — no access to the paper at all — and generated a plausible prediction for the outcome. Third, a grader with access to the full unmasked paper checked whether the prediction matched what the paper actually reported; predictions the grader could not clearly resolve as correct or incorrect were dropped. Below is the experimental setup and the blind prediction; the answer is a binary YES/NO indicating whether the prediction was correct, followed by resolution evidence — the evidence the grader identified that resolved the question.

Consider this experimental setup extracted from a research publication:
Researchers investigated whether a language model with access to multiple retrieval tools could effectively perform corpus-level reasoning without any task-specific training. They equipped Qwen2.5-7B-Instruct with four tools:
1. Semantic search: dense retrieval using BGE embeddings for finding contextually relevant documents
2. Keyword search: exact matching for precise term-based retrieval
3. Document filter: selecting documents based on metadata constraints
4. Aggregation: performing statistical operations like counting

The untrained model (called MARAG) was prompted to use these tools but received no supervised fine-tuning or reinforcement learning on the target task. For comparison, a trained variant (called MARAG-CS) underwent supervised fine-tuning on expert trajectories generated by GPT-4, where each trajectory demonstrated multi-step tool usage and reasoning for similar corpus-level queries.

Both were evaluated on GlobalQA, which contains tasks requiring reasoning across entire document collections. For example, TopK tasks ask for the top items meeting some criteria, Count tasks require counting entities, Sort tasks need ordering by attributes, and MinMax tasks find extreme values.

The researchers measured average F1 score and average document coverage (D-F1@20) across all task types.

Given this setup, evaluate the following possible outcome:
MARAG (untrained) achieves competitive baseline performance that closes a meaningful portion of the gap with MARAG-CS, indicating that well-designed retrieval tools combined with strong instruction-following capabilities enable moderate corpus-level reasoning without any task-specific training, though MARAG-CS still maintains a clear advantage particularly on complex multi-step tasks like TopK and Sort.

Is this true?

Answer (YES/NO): NO